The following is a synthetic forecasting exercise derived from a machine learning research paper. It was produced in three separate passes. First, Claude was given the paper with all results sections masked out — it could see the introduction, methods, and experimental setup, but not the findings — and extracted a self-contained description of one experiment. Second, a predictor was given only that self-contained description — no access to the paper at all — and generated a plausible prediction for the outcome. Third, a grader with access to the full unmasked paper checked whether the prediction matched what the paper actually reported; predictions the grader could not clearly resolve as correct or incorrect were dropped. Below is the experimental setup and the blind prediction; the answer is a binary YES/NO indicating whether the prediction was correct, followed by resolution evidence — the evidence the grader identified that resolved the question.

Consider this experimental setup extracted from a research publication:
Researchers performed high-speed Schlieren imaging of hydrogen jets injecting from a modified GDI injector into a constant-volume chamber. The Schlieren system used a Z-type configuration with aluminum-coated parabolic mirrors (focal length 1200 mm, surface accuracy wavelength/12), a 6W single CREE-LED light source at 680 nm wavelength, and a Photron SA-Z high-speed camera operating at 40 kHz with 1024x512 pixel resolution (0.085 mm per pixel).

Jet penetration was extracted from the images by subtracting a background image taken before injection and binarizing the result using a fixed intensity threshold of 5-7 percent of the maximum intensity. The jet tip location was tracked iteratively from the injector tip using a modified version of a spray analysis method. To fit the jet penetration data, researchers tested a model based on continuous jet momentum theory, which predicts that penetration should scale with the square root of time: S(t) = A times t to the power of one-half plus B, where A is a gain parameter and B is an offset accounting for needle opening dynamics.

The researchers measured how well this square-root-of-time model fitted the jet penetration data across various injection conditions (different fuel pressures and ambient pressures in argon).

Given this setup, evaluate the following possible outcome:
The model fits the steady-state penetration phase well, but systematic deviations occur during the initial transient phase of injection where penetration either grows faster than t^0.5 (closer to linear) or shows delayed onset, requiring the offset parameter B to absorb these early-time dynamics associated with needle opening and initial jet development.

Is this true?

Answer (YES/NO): YES